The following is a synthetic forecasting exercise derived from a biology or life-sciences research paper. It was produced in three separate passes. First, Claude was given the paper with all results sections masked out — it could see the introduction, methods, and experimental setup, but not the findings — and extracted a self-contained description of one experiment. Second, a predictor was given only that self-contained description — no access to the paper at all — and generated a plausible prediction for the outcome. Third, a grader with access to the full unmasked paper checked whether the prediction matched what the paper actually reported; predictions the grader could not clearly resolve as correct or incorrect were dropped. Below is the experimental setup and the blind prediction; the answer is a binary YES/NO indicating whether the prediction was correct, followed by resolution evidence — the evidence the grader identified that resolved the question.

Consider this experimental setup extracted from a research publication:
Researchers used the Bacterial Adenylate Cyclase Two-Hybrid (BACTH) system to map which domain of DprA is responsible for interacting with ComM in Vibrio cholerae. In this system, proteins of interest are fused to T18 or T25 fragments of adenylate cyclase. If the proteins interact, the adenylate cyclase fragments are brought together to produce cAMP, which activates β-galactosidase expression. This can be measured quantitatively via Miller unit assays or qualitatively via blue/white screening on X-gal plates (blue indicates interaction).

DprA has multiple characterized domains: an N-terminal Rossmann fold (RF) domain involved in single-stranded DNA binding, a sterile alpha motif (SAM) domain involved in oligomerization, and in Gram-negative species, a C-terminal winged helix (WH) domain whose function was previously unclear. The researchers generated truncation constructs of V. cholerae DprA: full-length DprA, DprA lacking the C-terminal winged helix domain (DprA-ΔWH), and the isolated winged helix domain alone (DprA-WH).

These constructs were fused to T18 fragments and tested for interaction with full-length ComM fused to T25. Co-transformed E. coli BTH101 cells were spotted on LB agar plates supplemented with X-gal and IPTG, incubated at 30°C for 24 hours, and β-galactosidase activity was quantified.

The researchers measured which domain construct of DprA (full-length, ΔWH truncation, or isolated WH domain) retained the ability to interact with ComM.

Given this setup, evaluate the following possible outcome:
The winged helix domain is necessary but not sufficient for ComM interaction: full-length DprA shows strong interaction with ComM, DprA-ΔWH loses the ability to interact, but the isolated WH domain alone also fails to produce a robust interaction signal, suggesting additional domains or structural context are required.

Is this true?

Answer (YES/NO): NO